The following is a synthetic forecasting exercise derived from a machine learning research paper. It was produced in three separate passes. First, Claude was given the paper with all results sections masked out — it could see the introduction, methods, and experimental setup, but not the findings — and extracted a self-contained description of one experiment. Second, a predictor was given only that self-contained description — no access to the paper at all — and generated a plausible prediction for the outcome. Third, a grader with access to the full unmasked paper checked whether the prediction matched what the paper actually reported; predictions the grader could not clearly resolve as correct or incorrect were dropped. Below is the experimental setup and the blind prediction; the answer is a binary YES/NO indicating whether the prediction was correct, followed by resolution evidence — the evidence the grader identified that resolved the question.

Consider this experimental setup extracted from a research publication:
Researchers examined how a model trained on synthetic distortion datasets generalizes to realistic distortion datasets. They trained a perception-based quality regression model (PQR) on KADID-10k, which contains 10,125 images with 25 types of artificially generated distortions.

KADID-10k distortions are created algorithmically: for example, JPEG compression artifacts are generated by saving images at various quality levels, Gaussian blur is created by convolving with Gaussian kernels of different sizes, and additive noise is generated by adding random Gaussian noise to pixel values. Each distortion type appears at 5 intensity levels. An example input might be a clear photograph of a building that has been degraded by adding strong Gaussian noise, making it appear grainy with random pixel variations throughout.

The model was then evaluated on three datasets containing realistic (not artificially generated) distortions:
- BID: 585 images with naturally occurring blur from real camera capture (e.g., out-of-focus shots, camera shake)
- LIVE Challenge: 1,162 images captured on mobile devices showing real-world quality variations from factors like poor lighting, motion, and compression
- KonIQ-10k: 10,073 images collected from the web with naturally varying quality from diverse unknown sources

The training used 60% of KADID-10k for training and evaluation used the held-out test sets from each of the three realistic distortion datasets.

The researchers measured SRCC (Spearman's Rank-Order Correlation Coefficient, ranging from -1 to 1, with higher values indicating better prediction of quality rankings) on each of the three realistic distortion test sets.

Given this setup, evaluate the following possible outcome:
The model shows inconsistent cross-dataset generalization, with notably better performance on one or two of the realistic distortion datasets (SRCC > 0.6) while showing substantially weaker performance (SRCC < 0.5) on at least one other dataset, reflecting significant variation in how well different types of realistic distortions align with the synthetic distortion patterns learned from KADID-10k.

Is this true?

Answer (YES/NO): NO